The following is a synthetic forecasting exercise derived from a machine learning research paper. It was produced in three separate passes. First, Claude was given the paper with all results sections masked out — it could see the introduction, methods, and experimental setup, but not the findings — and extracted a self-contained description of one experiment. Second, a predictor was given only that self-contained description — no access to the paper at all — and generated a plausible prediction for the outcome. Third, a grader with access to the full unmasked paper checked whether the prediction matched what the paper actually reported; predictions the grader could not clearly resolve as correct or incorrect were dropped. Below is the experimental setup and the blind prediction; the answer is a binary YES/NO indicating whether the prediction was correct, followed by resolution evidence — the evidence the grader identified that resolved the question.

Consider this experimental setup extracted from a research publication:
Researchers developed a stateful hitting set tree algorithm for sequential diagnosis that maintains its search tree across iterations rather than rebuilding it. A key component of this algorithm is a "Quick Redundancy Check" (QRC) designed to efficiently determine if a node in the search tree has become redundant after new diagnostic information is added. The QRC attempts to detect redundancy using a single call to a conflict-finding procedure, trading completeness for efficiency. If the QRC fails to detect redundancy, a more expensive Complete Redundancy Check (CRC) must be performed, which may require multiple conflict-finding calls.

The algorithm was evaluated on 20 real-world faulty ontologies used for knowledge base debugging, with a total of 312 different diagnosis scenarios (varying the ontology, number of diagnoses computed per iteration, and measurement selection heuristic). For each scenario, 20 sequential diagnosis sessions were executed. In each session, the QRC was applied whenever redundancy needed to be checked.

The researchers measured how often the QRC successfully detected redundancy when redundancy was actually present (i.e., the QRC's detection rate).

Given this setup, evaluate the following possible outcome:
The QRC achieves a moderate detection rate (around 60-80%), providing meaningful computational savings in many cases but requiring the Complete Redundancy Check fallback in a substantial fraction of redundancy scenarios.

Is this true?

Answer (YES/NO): NO